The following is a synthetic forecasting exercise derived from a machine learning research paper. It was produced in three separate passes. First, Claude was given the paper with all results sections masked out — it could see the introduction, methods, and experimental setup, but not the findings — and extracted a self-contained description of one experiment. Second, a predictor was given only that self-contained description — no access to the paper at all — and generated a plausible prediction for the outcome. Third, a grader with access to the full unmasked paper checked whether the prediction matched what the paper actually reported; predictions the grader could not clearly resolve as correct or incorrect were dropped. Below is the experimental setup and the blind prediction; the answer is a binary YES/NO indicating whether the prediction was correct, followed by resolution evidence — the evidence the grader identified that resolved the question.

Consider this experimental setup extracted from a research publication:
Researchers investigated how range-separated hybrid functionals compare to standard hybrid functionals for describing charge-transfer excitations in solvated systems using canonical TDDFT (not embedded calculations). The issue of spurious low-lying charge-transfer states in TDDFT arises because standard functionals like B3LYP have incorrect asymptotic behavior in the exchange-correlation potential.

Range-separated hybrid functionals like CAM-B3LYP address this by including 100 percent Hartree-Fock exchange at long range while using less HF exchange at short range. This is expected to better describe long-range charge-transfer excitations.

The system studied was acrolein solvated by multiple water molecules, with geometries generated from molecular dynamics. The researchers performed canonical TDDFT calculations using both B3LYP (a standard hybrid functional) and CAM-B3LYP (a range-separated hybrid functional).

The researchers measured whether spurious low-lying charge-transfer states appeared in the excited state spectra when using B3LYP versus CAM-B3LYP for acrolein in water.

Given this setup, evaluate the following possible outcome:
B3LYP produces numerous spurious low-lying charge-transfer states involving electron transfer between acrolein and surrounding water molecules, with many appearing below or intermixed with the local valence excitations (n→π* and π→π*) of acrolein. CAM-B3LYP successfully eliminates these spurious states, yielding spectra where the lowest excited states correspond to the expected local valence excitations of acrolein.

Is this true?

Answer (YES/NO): NO